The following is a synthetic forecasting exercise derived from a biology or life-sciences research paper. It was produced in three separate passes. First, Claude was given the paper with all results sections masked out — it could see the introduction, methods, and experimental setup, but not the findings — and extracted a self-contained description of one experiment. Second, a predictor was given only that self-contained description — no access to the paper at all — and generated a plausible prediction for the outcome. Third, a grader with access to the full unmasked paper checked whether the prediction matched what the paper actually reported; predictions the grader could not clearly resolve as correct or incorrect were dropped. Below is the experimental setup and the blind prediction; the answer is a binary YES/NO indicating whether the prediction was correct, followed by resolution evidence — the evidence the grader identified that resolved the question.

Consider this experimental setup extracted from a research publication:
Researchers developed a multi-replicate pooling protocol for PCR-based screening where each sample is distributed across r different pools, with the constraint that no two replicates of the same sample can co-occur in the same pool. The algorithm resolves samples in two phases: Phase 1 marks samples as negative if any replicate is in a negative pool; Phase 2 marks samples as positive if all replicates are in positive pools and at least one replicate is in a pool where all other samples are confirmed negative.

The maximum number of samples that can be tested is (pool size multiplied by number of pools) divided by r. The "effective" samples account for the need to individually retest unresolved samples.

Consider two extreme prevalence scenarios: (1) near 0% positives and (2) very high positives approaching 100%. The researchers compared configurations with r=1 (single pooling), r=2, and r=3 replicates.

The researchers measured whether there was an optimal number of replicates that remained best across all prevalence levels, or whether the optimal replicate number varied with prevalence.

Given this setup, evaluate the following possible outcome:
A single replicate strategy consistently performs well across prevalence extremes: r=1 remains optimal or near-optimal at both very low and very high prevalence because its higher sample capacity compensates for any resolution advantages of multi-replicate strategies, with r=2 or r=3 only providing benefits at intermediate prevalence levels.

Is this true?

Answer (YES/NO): NO